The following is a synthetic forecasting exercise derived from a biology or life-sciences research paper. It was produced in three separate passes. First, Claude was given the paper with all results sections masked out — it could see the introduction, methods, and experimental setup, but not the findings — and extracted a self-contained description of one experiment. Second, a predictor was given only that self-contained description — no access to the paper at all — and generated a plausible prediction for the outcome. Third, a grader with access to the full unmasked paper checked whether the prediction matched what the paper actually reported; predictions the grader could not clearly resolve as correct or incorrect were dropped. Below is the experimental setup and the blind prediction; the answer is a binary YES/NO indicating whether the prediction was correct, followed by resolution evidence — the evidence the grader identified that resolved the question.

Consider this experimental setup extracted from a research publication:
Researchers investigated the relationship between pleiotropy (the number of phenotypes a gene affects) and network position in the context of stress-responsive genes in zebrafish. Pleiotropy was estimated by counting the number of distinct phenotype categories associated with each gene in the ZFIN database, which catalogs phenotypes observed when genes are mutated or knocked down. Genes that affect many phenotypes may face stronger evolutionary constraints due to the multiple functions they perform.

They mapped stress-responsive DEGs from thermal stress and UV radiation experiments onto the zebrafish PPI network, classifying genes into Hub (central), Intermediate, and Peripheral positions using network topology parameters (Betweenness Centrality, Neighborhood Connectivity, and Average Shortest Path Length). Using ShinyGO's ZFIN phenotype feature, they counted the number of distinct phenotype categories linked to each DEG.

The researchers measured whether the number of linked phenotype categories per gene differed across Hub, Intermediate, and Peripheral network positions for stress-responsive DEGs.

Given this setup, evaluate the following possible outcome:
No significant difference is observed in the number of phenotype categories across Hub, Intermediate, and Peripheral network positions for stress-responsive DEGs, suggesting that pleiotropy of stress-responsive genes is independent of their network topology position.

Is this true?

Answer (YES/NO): NO